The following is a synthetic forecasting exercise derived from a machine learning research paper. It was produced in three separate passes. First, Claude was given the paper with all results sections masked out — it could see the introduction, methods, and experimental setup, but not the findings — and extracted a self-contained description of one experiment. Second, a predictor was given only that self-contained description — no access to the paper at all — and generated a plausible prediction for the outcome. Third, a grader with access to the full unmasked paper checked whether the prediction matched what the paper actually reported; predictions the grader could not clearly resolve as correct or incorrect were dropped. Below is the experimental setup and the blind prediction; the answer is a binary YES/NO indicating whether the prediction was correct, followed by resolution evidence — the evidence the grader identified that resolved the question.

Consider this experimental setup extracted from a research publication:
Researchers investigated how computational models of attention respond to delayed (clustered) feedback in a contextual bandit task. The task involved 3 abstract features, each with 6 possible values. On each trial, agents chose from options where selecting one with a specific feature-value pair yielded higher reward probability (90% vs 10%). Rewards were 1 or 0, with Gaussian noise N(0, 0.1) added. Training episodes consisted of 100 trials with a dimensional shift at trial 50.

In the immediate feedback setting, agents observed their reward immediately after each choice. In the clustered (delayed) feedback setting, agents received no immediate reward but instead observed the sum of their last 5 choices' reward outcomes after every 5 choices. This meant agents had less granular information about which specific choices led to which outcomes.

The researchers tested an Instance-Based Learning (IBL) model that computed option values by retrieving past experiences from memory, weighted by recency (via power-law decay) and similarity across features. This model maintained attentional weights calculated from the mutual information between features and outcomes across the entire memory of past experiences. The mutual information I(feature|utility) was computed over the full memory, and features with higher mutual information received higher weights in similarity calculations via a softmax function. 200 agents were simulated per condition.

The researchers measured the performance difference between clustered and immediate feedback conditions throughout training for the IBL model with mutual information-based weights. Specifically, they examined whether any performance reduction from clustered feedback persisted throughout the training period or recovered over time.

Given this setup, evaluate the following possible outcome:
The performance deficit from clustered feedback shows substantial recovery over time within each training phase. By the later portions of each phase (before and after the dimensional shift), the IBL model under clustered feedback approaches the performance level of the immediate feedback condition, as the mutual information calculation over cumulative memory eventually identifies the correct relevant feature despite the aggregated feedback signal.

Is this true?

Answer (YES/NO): NO